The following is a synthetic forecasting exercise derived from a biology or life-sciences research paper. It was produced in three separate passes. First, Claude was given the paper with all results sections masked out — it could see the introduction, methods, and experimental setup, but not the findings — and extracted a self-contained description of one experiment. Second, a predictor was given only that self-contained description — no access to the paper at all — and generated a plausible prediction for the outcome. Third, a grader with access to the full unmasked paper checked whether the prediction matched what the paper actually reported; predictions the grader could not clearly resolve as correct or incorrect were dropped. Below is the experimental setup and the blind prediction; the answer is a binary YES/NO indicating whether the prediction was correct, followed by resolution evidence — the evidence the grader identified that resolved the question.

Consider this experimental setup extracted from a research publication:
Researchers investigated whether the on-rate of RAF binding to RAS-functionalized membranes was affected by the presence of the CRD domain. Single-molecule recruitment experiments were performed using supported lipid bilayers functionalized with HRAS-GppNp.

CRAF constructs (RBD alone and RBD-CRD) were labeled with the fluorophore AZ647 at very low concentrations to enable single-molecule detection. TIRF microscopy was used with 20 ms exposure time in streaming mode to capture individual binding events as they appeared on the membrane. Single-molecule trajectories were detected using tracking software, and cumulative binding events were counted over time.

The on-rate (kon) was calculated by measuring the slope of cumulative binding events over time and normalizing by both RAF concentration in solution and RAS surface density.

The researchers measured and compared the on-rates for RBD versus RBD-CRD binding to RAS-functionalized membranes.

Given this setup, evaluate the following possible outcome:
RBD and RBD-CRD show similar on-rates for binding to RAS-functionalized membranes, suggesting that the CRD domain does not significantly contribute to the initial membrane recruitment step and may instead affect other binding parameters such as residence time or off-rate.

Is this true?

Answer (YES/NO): NO